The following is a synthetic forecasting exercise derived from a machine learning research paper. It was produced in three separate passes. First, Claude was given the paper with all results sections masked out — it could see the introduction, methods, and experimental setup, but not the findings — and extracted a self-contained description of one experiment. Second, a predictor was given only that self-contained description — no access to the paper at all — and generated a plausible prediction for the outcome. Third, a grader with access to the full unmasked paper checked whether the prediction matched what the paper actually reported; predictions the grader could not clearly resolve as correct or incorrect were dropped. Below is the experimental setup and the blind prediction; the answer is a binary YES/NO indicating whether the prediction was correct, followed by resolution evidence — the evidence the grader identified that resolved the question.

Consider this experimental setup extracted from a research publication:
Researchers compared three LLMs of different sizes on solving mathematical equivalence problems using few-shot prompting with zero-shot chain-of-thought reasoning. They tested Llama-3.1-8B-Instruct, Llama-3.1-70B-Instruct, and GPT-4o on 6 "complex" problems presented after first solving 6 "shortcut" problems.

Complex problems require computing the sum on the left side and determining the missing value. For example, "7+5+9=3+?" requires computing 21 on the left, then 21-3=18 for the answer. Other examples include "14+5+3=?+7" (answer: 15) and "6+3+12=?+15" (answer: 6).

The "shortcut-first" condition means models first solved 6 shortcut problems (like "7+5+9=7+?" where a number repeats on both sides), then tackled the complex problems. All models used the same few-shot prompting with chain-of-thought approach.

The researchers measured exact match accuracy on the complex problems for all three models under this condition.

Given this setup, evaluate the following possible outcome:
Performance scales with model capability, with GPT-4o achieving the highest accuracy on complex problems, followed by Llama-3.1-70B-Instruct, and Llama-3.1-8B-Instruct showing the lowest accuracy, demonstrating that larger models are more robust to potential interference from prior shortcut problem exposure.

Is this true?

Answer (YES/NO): NO